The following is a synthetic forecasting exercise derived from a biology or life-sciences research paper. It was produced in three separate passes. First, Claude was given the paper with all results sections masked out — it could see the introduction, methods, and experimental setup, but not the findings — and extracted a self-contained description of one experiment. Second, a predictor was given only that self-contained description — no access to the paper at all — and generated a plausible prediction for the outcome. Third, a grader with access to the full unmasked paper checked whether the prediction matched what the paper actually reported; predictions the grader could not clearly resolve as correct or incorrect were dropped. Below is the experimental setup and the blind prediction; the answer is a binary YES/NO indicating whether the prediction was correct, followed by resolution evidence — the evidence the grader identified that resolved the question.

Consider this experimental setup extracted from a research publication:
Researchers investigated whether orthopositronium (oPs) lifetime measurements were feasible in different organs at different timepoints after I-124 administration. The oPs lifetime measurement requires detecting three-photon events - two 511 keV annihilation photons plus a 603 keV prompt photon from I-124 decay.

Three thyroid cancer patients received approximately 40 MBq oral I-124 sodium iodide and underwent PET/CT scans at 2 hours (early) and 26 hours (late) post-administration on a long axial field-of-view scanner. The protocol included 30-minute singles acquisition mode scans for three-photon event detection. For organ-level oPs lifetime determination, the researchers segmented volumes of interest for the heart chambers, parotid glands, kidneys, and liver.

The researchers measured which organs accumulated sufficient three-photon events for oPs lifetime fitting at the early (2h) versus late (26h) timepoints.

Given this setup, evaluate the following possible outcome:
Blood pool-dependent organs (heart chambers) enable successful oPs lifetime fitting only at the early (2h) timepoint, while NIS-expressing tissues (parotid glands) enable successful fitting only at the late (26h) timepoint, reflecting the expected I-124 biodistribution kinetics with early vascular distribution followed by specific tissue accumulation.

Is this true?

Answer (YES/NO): NO